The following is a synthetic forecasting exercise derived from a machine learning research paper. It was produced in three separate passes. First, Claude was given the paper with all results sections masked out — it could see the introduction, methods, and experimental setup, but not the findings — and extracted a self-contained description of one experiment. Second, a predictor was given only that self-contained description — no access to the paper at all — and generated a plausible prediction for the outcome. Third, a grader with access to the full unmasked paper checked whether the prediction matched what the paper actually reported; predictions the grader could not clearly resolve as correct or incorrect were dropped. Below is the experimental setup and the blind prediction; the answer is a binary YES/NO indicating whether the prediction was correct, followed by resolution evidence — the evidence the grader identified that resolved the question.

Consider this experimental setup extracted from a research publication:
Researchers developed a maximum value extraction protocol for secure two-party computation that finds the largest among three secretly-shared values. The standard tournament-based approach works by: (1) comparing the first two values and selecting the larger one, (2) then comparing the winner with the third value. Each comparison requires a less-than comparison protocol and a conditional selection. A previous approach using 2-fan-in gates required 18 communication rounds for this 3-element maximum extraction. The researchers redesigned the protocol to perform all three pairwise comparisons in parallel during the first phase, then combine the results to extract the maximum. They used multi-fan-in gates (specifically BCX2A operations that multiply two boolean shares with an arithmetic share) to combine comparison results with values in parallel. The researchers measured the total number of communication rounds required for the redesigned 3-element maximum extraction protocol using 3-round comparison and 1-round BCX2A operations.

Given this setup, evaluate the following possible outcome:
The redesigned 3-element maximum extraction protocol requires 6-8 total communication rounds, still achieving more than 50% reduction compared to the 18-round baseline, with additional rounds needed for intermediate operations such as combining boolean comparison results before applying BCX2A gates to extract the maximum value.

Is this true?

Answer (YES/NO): NO